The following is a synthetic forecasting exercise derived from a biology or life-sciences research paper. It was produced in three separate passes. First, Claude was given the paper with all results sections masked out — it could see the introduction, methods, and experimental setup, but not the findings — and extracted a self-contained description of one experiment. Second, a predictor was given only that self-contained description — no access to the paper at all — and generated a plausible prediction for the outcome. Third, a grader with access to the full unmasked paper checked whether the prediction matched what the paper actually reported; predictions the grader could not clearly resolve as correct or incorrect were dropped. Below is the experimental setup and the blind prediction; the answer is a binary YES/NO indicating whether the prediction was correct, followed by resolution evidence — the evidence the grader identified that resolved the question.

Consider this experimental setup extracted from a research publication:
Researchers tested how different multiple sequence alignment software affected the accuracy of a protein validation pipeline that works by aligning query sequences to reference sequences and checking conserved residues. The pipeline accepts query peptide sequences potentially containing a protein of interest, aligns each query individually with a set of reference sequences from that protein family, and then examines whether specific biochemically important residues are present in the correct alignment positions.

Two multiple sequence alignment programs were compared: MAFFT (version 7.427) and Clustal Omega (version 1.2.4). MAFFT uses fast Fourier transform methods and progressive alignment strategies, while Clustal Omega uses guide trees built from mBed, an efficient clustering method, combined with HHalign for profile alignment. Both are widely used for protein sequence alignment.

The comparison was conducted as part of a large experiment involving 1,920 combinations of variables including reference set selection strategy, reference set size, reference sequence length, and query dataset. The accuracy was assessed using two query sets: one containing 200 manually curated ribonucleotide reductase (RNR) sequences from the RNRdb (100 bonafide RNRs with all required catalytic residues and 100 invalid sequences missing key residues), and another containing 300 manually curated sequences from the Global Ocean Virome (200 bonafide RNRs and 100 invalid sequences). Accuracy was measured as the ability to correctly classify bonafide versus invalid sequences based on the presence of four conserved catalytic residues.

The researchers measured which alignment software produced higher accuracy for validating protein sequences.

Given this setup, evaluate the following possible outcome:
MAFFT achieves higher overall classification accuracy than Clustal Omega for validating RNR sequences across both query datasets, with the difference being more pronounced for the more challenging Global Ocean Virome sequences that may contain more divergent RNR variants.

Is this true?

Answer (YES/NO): NO